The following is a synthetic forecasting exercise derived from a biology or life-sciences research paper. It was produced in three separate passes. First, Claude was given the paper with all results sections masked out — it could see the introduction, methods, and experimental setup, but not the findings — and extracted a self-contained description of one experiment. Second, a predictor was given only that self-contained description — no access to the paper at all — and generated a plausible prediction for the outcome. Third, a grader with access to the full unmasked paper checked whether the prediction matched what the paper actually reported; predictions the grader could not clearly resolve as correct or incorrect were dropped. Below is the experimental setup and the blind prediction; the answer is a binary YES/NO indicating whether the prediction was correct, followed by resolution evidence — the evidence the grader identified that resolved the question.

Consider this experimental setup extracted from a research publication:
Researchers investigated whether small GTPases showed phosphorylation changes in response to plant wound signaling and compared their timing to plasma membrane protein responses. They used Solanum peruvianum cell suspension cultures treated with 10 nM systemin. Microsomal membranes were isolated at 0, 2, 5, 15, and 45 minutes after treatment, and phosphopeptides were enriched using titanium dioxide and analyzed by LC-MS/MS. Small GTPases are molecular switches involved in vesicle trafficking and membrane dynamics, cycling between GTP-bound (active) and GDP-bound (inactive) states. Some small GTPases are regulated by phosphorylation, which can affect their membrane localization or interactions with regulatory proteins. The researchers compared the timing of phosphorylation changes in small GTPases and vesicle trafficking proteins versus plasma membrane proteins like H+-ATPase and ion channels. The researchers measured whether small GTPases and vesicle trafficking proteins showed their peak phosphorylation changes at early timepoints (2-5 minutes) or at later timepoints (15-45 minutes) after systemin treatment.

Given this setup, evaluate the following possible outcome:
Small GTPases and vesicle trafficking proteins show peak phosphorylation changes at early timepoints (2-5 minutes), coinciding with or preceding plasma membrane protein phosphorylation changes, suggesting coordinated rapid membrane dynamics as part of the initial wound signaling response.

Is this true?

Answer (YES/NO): YES